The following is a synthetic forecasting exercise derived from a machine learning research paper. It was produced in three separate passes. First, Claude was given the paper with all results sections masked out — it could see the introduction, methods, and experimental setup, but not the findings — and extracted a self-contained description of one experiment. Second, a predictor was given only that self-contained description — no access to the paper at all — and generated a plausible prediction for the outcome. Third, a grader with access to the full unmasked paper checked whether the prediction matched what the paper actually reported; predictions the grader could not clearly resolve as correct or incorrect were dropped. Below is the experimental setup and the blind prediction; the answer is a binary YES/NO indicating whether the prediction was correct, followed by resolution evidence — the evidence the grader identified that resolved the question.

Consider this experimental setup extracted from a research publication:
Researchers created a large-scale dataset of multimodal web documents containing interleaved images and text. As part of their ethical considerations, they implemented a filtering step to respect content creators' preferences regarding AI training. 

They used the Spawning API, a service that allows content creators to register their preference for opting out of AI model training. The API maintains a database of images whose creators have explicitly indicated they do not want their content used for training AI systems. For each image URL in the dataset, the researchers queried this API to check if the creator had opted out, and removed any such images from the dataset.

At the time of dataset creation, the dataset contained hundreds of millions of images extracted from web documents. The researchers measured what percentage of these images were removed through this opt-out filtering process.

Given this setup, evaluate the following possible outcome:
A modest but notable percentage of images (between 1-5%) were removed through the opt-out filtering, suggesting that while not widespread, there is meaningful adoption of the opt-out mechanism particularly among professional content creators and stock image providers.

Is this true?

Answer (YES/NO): NO